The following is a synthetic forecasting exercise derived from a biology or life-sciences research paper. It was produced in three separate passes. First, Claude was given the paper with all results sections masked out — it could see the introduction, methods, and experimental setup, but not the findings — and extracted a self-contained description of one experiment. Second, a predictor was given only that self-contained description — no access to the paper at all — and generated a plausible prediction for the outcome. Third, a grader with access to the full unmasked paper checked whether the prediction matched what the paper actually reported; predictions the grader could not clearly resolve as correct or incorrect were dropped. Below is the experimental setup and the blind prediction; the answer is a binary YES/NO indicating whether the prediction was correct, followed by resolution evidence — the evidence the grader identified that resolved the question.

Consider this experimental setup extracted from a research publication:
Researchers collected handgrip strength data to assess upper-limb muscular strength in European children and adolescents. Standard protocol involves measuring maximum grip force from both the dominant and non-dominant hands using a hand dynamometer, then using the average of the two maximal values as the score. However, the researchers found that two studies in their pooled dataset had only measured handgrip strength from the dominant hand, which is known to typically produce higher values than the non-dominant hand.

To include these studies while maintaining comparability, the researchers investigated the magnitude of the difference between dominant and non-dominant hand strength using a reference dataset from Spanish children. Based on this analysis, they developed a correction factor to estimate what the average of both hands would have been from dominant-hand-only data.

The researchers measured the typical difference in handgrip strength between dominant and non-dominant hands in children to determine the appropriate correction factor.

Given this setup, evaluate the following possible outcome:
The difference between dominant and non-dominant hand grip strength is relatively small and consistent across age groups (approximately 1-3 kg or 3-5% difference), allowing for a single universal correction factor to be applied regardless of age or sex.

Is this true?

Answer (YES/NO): NO